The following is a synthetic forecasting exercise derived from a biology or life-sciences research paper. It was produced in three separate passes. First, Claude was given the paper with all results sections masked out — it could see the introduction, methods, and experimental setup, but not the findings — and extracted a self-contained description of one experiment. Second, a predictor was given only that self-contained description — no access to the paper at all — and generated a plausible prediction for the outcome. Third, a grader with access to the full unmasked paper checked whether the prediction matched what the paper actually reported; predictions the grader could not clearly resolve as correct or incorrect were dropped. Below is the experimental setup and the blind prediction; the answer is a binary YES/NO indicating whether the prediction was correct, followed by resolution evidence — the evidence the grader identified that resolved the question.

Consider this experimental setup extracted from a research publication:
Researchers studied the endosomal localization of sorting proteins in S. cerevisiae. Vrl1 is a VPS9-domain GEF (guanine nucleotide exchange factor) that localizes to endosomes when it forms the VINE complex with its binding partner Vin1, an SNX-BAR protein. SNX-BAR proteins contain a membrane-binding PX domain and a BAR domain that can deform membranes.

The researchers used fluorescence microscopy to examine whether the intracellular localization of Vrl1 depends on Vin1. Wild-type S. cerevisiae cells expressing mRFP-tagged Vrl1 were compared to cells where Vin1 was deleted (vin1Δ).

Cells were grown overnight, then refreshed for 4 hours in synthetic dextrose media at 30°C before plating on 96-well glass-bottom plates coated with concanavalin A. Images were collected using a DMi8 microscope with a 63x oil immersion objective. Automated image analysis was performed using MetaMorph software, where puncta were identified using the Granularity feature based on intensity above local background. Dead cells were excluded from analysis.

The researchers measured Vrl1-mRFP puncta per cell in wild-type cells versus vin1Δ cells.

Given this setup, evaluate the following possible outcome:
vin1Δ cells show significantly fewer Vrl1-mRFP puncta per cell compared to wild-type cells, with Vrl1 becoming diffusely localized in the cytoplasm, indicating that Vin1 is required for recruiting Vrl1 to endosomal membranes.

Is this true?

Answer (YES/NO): YES